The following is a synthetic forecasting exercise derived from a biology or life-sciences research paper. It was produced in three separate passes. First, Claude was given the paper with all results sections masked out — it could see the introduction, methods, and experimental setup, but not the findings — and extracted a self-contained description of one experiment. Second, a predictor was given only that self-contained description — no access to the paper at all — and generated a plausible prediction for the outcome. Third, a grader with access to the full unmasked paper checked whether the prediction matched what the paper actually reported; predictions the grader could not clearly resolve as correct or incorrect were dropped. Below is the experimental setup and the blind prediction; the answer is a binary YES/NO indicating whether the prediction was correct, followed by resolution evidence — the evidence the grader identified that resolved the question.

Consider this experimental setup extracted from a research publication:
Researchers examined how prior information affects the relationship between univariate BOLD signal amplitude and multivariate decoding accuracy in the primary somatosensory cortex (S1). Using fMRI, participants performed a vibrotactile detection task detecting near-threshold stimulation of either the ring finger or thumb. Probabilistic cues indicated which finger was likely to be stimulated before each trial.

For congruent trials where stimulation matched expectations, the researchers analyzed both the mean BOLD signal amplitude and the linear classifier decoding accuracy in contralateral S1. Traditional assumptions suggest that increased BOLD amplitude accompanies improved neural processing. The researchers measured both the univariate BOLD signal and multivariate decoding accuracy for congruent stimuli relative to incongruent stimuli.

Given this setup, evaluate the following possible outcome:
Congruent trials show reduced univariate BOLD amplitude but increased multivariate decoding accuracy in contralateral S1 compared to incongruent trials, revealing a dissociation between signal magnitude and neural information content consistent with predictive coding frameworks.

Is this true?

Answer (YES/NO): YES